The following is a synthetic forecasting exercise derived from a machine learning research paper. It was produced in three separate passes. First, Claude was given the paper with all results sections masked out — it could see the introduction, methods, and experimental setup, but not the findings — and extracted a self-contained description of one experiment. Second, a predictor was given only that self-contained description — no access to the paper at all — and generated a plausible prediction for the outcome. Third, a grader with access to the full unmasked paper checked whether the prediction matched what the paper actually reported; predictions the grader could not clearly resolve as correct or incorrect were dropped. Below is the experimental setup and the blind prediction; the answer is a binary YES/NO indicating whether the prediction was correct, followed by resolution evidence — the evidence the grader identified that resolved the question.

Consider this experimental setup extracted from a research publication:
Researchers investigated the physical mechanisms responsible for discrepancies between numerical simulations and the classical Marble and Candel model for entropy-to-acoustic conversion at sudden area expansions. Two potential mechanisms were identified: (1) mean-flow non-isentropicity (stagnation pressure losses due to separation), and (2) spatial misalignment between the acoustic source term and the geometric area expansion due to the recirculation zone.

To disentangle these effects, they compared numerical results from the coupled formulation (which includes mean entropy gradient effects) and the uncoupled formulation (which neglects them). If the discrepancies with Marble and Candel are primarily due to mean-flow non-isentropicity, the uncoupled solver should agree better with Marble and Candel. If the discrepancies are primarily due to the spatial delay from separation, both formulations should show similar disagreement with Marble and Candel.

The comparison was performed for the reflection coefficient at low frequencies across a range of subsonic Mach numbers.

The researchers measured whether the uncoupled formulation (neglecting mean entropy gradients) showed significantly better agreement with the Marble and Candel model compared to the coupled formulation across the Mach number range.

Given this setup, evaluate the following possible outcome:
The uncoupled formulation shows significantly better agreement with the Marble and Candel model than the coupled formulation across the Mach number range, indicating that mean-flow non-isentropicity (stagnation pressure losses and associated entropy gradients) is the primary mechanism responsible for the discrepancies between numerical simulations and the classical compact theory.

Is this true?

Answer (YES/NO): NO